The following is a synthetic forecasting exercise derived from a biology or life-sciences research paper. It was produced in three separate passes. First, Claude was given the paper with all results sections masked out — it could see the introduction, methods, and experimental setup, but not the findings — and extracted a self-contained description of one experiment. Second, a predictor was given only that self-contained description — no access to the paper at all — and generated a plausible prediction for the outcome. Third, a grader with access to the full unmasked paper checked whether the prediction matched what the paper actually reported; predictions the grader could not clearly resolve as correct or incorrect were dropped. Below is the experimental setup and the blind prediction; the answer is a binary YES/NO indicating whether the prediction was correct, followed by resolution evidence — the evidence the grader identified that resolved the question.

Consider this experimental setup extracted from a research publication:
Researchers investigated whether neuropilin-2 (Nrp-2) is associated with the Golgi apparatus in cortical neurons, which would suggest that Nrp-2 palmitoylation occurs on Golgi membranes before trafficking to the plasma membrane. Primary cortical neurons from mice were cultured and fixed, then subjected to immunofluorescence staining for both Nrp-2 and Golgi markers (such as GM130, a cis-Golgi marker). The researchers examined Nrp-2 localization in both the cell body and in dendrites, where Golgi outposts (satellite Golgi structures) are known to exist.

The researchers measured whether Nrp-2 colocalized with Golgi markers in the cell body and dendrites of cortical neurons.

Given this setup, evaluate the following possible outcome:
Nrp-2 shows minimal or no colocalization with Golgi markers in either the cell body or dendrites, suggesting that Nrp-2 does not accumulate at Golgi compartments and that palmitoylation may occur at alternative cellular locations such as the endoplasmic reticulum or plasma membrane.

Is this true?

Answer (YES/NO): NO